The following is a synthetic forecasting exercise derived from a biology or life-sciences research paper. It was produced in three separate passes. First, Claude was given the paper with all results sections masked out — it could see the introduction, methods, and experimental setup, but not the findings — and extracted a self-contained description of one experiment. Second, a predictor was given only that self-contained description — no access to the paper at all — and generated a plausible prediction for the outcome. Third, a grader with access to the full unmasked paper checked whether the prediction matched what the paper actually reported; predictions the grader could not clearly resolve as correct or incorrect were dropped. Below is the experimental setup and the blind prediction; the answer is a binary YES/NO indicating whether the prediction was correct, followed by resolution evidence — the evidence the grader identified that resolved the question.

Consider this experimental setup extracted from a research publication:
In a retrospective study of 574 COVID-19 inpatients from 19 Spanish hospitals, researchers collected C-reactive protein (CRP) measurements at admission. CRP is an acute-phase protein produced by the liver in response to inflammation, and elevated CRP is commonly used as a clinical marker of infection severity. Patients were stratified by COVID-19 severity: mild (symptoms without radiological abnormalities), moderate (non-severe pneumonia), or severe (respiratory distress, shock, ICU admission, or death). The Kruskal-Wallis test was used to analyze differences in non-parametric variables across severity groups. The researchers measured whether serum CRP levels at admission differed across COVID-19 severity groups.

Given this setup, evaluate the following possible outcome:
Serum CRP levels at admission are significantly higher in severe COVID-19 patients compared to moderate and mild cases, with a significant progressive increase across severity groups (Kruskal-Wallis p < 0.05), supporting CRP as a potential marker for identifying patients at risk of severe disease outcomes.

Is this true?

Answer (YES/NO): YES